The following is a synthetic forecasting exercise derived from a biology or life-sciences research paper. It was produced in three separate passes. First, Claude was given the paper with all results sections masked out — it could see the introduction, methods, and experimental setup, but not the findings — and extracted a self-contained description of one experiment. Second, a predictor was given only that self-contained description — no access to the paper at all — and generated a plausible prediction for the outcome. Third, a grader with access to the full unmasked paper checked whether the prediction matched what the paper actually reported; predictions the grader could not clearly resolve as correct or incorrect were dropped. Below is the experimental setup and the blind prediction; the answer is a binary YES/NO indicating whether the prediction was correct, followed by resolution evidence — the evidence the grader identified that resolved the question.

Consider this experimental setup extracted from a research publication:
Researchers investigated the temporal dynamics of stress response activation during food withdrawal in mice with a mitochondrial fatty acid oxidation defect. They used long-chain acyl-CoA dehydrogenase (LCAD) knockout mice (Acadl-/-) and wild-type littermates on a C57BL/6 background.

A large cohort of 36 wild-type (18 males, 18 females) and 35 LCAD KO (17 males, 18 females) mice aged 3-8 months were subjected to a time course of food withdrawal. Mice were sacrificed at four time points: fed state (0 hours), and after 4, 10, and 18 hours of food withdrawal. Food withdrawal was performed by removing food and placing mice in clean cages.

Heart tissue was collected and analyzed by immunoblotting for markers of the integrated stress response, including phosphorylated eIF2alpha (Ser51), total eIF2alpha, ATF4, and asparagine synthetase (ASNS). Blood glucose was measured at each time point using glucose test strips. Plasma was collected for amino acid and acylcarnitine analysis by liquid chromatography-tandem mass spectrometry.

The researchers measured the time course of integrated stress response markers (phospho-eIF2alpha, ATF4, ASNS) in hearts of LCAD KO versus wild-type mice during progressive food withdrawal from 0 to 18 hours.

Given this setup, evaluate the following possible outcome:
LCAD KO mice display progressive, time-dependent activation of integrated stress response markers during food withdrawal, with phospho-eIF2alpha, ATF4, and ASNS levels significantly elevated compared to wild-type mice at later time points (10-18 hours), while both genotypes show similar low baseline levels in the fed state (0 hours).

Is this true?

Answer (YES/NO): NO